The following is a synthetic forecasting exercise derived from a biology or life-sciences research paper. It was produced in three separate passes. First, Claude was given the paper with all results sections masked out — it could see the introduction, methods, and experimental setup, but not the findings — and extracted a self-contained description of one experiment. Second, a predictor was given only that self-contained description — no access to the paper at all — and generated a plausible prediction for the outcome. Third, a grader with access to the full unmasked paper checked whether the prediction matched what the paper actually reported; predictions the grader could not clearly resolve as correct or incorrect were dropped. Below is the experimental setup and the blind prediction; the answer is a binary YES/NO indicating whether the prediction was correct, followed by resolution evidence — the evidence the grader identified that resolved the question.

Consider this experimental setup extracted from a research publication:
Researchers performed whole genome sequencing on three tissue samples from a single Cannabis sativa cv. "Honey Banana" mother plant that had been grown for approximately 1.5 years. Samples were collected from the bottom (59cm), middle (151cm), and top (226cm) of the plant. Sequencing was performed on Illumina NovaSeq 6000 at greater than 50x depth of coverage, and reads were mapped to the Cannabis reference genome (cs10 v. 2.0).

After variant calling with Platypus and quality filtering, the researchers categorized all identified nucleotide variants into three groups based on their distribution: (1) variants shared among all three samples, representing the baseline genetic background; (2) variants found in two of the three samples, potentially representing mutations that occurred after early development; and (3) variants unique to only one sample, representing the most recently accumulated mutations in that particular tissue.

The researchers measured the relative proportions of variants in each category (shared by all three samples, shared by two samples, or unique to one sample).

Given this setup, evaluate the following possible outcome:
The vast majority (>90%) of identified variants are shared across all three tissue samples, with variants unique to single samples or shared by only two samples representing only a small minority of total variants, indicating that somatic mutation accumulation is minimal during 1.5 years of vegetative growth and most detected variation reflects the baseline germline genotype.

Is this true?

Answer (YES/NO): NO